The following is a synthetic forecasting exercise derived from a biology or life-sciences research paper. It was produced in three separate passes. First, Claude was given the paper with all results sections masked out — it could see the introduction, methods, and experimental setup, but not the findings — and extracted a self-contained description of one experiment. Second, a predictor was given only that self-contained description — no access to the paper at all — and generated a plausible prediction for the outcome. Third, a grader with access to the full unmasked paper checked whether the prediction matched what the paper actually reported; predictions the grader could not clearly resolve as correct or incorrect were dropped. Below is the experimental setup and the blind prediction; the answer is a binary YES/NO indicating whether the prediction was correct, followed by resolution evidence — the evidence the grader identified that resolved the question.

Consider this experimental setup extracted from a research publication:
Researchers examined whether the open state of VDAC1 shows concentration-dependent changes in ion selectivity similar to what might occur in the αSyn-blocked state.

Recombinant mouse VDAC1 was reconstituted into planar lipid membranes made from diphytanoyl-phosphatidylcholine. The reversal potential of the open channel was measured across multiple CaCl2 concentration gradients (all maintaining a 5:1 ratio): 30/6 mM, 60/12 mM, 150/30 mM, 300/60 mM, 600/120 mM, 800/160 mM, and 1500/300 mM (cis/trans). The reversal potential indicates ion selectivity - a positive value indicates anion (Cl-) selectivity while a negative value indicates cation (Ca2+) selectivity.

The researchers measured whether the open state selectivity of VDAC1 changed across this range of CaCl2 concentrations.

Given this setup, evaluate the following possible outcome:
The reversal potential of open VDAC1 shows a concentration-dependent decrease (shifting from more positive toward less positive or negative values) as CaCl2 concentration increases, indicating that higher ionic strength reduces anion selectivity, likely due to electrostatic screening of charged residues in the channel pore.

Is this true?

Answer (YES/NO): YES